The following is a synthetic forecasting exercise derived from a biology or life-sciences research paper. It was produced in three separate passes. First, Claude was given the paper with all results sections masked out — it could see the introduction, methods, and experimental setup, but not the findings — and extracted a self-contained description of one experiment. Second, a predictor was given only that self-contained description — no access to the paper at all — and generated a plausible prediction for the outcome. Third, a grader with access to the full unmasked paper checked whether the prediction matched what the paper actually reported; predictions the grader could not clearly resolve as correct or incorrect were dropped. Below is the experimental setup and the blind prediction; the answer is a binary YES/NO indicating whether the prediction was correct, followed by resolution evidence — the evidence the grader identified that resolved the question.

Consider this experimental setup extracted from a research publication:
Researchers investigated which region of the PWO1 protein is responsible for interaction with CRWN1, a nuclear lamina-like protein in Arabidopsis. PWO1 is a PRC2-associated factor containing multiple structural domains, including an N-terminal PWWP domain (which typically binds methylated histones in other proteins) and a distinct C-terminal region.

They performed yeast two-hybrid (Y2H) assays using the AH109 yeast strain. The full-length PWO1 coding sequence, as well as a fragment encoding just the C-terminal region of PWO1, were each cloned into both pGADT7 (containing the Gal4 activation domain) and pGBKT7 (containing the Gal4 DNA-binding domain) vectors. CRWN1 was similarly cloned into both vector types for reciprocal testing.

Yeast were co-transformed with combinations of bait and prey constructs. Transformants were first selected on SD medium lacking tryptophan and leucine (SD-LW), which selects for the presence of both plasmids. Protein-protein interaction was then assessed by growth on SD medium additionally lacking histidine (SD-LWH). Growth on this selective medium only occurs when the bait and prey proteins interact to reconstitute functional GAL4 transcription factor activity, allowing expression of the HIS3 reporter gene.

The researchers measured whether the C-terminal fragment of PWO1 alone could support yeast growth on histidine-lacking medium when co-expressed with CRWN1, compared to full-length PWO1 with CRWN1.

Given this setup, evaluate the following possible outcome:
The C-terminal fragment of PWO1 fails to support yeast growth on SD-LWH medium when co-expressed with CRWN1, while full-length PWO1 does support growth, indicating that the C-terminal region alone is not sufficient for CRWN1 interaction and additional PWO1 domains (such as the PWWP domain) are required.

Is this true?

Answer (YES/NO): NO